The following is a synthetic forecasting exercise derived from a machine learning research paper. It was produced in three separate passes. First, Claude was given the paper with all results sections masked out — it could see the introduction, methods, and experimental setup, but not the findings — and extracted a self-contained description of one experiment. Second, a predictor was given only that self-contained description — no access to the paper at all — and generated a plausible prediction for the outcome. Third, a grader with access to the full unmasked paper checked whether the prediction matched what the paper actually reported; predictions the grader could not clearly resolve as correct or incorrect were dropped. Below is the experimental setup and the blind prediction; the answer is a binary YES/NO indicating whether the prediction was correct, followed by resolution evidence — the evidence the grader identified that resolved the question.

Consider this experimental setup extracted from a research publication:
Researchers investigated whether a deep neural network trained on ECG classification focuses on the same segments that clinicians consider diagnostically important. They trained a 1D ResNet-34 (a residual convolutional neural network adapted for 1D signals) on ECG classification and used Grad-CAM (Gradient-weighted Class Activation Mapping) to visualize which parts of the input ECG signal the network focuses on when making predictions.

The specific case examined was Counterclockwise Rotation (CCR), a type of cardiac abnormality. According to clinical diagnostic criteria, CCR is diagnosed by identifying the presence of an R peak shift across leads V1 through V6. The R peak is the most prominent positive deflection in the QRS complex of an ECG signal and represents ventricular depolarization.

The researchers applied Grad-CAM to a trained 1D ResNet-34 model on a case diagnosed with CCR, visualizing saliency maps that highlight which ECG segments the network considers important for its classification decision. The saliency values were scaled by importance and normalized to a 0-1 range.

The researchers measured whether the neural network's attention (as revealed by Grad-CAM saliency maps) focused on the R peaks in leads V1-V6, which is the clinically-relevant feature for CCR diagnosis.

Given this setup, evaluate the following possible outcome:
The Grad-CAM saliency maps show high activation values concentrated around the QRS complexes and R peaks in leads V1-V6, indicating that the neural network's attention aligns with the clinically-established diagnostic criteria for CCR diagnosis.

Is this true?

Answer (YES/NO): NO